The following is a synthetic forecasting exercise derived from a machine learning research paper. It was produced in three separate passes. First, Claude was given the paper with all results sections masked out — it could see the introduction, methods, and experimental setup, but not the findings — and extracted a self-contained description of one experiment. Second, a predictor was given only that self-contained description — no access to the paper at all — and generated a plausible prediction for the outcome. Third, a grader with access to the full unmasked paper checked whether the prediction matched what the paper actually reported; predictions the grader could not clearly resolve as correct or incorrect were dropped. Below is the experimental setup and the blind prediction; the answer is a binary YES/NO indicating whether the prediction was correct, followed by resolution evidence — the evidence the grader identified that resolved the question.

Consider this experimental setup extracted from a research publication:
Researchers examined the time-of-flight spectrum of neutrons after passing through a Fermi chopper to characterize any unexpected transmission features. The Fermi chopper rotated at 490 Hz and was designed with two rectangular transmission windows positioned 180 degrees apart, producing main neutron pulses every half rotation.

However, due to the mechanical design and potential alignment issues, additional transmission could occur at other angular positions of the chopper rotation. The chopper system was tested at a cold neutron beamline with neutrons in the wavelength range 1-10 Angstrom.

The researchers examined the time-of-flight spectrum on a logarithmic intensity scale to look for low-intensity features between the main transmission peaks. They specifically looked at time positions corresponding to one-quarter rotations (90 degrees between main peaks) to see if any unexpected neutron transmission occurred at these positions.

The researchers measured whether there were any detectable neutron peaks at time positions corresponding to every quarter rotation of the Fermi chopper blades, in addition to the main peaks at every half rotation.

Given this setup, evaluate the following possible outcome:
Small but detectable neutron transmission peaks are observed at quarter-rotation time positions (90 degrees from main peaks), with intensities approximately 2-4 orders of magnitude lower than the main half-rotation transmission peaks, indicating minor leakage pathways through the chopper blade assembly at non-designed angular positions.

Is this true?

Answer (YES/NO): YES